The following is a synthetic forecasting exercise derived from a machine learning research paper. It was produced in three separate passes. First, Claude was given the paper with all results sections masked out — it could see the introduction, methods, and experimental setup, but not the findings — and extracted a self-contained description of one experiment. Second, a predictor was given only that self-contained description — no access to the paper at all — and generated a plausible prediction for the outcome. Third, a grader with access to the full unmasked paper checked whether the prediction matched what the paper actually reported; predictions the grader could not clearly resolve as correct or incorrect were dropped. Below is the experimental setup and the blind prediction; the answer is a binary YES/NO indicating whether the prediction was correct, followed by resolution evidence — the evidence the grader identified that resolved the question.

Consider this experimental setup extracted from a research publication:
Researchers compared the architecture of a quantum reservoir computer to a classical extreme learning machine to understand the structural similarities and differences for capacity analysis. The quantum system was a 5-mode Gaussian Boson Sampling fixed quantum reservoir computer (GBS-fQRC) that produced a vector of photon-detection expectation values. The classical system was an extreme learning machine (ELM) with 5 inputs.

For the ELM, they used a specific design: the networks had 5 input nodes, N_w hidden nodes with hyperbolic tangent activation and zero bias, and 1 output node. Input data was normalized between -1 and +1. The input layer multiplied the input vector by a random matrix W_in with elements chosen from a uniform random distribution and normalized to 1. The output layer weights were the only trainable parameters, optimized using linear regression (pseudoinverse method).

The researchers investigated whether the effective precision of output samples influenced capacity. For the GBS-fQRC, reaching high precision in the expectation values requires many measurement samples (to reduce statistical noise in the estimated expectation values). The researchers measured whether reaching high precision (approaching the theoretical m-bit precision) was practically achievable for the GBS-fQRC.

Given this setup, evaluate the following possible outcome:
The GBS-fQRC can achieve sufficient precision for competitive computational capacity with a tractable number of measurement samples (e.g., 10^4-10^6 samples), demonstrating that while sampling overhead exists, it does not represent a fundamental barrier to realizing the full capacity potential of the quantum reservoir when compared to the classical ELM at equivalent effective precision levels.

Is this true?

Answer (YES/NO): NO